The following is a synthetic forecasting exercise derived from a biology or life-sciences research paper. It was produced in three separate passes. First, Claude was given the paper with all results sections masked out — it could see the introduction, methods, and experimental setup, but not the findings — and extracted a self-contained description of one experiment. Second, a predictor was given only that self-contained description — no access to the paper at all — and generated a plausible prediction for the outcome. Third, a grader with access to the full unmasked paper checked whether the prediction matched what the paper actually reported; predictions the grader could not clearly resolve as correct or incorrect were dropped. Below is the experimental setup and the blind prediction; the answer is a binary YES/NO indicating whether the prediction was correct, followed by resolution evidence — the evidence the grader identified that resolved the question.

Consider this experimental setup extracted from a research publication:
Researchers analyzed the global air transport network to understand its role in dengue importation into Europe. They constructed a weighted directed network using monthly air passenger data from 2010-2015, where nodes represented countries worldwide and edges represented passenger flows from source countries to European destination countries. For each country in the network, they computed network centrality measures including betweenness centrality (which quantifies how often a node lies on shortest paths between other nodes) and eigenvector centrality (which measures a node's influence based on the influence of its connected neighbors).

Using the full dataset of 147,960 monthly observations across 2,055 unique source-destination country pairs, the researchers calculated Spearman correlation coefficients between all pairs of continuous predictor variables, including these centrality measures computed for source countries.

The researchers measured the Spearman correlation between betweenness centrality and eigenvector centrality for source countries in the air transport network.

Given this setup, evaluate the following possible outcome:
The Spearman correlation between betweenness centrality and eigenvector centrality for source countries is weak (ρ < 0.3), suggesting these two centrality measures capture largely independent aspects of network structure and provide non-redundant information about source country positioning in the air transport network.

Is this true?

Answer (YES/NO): NO